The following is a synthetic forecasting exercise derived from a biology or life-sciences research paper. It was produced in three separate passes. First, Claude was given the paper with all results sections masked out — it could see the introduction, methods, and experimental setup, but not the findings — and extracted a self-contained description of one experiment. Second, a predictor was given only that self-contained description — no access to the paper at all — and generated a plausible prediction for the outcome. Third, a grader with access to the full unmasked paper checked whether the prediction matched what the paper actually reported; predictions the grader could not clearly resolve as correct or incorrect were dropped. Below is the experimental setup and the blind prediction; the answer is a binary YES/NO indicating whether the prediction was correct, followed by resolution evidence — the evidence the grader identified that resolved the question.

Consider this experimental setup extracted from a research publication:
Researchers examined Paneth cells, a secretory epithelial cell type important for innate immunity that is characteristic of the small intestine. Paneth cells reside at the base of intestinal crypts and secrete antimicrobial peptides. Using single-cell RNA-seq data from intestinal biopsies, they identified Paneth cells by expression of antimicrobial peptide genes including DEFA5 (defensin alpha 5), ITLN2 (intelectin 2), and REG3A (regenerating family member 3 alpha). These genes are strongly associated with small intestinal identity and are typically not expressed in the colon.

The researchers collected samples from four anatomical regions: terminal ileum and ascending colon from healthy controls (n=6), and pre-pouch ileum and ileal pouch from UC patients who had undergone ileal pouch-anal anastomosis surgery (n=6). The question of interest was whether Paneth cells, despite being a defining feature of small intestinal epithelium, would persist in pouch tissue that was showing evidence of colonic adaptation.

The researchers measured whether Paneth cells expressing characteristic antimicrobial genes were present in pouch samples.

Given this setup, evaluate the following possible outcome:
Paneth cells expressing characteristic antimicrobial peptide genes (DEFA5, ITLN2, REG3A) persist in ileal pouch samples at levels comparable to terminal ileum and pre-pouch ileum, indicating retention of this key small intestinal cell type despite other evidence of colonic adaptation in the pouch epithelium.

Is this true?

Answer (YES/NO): YES